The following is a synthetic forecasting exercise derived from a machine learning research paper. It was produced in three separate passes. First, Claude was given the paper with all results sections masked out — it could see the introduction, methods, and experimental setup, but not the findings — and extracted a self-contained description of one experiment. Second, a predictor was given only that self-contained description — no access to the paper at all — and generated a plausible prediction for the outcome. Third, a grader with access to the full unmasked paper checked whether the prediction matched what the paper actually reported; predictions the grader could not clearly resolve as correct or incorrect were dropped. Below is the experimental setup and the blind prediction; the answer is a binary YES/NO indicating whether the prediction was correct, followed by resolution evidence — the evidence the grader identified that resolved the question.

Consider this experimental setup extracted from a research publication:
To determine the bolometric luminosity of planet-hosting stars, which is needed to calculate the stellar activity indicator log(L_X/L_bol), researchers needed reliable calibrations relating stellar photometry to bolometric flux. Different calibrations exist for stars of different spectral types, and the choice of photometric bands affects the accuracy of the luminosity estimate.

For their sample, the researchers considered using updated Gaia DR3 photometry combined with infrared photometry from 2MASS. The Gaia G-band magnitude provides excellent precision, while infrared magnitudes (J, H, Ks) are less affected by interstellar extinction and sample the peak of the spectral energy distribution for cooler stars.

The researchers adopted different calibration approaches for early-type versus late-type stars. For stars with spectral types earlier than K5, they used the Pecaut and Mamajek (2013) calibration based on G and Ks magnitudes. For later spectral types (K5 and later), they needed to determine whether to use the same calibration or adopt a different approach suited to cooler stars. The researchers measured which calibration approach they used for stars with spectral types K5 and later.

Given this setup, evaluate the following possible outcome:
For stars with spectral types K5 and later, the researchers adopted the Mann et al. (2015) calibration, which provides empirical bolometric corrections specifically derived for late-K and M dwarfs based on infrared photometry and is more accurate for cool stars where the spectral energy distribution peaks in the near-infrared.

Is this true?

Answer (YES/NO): NO